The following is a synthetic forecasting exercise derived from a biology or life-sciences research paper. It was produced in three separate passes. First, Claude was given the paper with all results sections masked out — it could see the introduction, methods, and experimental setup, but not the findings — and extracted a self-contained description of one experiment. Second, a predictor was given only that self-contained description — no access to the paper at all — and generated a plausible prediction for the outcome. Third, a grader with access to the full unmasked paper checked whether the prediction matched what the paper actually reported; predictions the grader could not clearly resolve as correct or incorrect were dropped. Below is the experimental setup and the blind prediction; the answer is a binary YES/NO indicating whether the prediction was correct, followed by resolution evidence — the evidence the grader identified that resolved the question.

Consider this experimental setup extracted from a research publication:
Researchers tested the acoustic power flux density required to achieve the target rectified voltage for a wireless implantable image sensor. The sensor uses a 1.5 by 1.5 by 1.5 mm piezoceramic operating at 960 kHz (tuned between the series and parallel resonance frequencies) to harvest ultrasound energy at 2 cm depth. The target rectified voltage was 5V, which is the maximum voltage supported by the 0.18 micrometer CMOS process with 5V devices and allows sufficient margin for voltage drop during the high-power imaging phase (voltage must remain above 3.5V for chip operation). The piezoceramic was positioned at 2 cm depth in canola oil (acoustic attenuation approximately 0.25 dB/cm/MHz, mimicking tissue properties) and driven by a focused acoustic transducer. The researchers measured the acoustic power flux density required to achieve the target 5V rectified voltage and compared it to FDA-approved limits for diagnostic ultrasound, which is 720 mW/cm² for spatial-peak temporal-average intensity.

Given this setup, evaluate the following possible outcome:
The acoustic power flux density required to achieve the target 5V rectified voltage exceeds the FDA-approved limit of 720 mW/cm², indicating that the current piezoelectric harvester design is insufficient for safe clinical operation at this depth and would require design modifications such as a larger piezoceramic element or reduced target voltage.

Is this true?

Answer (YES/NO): YES